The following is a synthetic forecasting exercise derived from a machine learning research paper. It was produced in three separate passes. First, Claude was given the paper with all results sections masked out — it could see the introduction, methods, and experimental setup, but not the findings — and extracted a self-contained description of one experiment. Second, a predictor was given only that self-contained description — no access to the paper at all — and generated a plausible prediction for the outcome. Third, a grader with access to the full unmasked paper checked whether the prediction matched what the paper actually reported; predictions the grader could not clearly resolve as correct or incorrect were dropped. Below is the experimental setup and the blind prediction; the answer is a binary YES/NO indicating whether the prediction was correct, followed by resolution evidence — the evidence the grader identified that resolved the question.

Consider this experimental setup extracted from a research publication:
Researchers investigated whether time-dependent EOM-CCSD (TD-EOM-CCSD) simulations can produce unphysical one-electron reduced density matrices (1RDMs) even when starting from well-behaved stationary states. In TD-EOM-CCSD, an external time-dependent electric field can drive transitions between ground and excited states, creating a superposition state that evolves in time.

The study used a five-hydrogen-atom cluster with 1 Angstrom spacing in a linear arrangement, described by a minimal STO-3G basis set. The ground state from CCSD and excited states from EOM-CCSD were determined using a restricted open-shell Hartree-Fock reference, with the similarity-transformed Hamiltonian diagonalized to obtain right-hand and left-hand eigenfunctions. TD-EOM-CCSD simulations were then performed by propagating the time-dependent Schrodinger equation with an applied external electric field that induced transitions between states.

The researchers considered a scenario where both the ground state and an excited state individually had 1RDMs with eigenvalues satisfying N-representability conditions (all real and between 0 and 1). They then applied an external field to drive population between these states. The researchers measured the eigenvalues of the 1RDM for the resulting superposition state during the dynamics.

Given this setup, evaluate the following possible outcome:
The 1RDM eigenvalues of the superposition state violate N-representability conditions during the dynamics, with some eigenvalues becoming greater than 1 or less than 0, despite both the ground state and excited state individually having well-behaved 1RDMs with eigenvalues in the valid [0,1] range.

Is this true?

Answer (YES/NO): NO